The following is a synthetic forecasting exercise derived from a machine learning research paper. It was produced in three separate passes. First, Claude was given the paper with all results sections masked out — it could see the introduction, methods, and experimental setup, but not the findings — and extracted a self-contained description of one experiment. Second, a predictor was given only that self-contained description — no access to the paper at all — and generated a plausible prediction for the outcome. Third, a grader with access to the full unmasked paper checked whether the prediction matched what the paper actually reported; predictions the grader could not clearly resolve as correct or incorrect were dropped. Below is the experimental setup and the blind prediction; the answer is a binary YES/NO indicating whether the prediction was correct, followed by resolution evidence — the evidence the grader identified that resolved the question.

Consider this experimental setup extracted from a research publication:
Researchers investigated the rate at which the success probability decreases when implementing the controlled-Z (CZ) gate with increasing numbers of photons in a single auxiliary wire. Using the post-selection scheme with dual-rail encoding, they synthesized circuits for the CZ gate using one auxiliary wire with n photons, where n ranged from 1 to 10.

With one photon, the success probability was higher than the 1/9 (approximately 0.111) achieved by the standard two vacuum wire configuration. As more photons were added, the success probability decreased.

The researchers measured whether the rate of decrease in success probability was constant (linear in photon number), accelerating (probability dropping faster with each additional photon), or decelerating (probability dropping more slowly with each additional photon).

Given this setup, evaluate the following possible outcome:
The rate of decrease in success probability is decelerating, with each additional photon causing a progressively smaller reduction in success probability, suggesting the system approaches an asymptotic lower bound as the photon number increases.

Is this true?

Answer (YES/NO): YES